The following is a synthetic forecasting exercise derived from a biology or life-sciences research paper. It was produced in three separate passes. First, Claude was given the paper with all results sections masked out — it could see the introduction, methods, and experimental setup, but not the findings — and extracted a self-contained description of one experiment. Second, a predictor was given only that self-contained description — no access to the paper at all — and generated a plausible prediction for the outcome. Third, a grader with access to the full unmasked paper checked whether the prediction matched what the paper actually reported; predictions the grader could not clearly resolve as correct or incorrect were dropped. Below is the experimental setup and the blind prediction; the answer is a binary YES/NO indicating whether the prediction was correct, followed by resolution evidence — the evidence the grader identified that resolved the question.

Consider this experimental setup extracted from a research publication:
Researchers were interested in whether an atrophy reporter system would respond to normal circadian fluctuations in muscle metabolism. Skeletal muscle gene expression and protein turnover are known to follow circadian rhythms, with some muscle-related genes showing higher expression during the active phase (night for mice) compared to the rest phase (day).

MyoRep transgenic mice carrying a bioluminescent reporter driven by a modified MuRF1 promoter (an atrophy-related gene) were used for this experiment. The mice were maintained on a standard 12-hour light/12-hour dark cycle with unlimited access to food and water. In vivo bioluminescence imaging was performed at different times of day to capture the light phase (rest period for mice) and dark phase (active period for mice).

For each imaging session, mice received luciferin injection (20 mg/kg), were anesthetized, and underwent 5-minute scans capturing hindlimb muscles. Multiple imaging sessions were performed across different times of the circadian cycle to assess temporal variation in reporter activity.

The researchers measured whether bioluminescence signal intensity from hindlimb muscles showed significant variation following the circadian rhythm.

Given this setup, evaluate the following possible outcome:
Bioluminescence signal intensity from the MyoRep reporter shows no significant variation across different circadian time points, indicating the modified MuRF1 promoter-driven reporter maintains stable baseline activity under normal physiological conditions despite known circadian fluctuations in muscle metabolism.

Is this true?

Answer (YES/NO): YES